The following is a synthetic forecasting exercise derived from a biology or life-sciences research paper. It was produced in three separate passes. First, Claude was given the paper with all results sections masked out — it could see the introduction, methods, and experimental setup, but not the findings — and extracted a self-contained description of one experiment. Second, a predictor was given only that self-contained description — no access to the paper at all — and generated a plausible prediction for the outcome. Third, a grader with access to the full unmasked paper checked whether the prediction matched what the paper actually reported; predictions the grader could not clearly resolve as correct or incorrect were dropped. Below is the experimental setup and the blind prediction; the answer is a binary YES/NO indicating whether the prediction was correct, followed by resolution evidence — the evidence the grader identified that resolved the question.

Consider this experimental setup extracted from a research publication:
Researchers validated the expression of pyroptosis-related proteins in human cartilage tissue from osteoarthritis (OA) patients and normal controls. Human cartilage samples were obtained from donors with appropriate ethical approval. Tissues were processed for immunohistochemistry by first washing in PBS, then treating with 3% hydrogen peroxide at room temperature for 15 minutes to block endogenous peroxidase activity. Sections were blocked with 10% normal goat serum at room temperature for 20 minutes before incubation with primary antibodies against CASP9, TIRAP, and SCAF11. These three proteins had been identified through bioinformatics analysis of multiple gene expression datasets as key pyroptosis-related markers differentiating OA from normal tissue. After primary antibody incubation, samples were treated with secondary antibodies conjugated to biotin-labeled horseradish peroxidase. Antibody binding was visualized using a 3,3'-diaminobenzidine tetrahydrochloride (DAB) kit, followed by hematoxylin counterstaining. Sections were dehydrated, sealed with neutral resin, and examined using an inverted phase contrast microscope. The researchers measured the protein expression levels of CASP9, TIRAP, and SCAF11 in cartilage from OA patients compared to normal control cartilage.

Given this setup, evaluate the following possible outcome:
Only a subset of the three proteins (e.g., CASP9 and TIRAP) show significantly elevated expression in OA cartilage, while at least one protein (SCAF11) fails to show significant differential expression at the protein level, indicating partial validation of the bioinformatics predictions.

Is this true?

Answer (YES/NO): NO